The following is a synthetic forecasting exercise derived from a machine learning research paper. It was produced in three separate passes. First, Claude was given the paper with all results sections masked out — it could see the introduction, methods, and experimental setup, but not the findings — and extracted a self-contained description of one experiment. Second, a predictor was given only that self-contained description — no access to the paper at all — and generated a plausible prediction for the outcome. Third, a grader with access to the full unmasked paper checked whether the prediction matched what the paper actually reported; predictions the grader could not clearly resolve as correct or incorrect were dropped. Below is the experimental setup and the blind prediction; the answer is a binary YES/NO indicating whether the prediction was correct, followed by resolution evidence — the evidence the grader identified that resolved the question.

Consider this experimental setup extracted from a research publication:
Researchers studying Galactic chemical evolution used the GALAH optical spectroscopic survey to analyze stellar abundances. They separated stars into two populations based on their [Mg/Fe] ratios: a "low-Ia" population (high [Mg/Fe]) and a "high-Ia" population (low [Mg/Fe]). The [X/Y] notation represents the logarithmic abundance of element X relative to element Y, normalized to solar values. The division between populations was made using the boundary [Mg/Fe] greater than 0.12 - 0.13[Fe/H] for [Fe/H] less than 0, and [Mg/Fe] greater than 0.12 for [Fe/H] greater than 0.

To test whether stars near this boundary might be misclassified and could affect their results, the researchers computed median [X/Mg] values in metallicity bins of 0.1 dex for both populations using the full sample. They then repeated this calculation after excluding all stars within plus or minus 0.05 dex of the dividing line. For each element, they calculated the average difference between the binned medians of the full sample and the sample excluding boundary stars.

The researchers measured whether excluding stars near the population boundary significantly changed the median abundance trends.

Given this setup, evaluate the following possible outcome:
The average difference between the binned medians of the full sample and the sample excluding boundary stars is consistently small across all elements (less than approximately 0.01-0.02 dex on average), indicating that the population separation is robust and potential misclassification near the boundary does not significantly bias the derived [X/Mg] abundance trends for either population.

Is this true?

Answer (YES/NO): NO